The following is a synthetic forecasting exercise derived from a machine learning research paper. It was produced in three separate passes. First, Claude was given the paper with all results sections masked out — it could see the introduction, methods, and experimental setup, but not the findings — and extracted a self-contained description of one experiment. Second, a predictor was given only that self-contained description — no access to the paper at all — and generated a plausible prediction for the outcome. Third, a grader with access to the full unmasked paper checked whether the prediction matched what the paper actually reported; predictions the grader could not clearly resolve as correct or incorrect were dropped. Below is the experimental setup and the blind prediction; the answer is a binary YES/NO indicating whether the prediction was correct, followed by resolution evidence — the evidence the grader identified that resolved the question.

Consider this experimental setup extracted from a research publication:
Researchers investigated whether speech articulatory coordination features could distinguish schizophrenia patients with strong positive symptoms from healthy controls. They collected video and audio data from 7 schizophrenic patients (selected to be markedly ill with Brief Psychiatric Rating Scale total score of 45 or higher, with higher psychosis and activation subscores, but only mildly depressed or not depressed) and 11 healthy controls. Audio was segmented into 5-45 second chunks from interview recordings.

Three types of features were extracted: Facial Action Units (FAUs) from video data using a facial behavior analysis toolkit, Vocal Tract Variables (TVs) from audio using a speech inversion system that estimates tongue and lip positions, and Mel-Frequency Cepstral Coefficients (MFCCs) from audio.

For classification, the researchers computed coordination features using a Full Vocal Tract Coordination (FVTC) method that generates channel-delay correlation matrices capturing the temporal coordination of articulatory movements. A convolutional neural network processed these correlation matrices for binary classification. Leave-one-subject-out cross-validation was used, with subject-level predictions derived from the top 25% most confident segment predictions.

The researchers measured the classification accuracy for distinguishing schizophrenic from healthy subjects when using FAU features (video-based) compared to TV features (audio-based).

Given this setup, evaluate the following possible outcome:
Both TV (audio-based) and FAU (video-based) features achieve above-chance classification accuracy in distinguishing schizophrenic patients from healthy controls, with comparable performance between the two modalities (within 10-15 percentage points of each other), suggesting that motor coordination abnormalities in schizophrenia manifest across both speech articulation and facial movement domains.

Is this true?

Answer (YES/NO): NO